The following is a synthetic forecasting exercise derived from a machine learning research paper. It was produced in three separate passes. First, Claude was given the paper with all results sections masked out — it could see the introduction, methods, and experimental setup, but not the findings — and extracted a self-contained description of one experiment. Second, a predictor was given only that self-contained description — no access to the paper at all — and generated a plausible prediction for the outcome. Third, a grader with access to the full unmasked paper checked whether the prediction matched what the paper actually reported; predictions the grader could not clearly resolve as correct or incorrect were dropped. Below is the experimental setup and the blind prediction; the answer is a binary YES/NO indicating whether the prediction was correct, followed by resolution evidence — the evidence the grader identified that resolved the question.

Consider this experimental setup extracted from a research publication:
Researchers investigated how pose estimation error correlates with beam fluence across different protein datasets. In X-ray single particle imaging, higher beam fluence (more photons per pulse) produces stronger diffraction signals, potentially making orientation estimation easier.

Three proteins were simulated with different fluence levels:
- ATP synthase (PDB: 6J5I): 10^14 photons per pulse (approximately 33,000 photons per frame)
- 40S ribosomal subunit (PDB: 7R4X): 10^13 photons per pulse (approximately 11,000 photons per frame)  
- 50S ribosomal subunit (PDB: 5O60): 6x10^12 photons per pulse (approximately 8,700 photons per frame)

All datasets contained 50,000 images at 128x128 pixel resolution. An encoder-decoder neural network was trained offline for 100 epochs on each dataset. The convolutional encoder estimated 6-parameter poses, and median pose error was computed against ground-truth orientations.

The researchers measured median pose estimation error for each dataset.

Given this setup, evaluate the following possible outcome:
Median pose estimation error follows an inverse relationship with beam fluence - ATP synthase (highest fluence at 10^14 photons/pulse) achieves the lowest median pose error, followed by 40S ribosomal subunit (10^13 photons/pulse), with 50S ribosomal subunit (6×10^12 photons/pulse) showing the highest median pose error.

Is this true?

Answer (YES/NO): NO